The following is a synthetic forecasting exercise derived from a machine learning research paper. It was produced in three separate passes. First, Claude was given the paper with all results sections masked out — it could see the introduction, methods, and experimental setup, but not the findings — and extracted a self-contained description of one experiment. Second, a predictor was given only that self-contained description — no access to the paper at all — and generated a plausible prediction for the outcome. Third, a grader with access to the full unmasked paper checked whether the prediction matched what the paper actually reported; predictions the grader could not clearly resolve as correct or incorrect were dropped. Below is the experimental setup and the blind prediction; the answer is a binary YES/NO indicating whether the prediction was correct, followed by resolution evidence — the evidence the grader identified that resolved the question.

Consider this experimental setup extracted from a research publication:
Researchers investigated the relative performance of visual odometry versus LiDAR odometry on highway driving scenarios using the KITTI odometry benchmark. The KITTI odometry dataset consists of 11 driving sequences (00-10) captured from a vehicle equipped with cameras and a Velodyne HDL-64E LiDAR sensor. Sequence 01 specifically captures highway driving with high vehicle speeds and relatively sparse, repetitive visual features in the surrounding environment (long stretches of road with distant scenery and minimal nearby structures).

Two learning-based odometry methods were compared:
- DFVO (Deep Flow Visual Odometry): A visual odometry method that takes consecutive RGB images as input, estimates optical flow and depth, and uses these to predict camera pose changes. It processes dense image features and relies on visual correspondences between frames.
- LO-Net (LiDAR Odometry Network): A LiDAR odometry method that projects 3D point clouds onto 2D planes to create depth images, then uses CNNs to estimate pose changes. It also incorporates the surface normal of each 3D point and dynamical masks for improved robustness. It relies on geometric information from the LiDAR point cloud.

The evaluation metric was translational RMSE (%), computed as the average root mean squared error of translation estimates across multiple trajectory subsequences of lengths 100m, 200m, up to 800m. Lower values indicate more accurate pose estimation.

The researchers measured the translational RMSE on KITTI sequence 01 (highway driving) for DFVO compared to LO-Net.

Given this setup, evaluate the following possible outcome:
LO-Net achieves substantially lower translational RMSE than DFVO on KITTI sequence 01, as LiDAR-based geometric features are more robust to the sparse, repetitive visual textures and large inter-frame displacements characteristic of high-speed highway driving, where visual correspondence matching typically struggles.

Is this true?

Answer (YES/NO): YES